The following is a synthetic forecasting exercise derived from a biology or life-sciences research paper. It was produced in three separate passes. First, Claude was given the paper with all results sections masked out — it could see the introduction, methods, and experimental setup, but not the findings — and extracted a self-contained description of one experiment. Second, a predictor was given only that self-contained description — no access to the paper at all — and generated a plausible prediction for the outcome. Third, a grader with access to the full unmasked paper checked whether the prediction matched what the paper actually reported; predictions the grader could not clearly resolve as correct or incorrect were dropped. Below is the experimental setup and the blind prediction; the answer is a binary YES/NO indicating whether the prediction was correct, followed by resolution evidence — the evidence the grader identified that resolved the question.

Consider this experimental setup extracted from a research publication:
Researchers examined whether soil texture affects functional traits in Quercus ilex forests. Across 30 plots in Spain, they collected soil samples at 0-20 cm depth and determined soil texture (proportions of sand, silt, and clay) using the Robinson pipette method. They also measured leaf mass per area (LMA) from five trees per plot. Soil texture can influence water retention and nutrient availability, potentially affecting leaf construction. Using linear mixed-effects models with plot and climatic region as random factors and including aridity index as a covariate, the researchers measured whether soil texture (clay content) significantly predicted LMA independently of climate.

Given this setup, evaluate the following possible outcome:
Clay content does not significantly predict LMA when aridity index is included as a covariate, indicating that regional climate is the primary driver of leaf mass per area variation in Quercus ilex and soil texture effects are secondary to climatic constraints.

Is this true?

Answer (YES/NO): YES